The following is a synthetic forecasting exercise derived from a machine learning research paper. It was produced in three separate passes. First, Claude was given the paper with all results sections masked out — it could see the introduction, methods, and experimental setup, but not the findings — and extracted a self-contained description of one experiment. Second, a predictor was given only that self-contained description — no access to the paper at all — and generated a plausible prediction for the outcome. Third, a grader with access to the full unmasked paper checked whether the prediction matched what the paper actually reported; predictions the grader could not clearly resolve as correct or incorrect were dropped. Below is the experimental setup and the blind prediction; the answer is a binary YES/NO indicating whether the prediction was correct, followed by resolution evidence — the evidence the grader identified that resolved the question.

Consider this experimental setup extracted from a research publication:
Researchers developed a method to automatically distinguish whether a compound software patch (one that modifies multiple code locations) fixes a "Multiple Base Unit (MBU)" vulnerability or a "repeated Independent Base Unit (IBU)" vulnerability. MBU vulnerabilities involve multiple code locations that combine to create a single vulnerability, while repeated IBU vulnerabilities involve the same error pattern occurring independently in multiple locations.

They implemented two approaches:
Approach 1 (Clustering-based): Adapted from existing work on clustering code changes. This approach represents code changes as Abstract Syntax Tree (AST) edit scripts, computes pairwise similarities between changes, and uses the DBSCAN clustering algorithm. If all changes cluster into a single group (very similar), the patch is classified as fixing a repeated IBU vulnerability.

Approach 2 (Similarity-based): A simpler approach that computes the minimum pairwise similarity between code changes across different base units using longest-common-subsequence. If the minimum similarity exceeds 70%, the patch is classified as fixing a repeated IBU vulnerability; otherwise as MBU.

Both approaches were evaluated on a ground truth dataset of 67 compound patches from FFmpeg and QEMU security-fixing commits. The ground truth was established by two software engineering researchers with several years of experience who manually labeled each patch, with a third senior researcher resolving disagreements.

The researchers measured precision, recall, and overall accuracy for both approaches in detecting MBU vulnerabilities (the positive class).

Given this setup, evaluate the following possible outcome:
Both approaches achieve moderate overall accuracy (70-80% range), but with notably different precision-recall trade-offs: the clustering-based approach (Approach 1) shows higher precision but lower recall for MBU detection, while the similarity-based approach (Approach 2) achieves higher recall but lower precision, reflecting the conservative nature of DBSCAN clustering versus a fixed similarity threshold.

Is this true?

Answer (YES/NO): NO